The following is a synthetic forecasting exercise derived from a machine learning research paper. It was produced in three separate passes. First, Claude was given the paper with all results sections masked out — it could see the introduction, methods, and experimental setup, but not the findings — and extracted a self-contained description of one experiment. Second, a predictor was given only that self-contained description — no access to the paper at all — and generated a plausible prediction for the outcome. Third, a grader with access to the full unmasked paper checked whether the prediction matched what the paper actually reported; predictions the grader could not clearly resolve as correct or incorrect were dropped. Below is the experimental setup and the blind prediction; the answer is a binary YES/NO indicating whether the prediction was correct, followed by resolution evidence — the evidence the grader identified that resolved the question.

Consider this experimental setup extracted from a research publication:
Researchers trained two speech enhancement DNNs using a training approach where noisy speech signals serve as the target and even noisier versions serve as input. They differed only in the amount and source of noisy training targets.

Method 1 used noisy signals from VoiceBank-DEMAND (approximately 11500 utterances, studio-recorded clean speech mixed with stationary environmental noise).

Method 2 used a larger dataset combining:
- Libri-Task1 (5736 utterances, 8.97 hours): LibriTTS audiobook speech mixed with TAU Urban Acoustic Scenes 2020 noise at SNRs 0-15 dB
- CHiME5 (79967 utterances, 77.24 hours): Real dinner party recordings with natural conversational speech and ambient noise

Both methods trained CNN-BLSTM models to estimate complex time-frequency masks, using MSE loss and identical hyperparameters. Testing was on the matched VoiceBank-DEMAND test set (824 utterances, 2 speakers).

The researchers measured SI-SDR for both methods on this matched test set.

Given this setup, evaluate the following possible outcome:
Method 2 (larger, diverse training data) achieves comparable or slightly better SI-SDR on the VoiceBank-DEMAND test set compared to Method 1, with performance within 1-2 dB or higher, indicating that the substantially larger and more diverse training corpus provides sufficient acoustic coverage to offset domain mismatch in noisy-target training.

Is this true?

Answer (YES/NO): YES